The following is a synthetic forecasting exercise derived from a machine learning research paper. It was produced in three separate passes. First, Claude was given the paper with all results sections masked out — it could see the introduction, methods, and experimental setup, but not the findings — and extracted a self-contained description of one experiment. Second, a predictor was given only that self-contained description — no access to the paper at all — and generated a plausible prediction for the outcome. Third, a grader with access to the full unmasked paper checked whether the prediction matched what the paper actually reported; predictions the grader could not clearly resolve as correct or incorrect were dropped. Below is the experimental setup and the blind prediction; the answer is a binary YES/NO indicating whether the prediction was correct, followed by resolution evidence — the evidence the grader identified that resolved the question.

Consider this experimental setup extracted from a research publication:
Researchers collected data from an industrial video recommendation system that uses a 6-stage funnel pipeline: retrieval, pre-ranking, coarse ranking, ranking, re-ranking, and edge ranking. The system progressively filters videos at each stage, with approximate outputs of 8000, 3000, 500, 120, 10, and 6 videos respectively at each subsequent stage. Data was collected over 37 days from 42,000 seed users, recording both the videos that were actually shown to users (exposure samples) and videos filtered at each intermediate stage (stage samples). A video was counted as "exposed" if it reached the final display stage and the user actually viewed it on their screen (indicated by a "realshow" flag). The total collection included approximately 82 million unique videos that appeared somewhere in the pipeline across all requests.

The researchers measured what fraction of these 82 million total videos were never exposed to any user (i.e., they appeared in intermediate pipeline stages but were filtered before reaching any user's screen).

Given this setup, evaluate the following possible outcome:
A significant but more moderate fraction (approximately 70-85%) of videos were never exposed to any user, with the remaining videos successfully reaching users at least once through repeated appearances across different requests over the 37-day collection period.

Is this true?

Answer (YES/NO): NO